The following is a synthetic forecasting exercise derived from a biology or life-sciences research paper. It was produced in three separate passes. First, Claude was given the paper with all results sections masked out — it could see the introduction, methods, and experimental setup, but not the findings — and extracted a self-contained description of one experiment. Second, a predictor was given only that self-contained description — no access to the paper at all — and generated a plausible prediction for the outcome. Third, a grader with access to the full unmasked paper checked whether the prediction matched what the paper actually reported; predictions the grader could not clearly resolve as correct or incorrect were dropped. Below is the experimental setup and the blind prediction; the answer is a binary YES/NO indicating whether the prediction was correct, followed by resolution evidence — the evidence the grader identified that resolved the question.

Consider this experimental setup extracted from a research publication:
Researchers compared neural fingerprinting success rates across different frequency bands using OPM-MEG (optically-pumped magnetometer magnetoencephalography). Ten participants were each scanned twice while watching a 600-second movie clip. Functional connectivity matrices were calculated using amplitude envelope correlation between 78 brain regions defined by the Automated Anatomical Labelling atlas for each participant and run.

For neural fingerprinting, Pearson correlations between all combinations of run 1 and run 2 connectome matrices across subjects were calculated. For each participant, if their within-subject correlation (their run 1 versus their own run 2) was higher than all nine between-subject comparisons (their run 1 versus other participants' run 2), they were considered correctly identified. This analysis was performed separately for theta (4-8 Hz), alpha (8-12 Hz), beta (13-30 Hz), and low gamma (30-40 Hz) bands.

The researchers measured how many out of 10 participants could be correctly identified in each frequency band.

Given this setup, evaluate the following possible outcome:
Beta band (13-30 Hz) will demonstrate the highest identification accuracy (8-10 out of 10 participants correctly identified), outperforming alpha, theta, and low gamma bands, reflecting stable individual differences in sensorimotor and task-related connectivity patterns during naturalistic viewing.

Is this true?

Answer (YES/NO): NO